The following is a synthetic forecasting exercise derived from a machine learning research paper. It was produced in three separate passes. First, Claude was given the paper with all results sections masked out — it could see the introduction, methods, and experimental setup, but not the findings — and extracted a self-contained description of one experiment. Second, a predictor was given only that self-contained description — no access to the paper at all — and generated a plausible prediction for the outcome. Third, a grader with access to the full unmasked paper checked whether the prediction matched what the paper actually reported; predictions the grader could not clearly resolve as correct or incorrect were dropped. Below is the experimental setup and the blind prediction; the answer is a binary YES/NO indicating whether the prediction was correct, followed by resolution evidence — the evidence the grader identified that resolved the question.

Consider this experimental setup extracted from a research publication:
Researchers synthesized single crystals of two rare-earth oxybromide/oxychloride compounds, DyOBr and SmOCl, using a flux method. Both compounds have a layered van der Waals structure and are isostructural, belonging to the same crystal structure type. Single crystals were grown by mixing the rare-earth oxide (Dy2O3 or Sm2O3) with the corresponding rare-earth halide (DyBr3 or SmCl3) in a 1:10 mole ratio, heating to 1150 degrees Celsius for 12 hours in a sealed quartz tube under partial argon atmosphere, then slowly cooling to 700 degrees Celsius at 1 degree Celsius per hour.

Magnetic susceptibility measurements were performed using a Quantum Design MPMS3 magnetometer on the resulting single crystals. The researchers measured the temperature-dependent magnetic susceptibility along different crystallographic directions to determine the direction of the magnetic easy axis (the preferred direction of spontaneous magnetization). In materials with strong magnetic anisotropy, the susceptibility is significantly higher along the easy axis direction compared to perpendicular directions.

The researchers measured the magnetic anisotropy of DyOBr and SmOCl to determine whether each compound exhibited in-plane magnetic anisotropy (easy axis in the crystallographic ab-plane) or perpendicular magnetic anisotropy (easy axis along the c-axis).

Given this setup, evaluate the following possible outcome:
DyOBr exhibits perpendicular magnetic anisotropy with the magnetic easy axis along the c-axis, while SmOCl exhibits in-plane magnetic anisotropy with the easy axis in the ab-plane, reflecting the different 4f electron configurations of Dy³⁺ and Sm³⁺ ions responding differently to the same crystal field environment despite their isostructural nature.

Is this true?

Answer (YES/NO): NO